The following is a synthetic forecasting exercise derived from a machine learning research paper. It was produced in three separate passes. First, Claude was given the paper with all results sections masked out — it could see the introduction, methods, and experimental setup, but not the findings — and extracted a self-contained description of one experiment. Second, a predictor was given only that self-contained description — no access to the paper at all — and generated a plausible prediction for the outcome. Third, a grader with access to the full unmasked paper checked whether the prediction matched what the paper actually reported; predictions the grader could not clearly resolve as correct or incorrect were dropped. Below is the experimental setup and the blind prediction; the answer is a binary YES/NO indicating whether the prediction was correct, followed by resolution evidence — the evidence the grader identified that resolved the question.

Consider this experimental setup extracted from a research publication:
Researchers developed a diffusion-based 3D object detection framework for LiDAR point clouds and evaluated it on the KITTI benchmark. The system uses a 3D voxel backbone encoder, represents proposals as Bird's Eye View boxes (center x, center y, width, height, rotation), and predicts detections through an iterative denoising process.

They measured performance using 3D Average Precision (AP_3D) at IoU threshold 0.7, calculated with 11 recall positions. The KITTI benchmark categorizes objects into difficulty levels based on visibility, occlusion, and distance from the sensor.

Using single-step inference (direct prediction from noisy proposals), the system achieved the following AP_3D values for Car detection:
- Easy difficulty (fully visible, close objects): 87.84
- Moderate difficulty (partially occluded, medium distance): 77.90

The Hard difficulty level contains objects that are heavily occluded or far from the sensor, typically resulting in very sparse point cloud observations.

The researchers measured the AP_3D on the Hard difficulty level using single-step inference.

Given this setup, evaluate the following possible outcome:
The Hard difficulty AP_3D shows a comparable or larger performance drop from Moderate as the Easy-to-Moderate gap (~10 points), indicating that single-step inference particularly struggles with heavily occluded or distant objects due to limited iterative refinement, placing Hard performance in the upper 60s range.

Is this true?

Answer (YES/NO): NO